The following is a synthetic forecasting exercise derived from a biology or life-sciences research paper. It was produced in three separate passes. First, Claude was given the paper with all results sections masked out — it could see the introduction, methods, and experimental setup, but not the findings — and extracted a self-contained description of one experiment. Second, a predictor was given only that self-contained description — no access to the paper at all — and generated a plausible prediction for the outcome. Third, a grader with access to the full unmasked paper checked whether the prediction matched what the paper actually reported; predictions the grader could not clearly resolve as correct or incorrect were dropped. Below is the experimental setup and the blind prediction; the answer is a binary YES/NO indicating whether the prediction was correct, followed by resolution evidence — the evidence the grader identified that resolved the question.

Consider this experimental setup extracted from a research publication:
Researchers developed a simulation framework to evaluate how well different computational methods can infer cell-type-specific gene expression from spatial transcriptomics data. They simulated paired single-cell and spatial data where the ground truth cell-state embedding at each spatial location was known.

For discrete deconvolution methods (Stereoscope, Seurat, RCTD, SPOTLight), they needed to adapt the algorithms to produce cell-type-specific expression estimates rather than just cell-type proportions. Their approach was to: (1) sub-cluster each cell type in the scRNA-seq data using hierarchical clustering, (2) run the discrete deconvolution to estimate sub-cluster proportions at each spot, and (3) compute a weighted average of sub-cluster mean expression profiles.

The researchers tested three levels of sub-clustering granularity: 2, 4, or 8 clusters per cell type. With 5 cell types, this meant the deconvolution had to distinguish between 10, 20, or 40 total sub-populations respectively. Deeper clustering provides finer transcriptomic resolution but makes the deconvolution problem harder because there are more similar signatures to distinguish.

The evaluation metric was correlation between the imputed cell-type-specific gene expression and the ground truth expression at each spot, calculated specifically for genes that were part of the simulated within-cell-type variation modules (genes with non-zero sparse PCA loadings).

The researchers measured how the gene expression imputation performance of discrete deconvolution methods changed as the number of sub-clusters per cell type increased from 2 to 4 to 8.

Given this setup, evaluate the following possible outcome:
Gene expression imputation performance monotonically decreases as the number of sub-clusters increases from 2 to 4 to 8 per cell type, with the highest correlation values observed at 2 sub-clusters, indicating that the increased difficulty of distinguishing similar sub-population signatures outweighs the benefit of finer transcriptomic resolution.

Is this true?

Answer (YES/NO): NO